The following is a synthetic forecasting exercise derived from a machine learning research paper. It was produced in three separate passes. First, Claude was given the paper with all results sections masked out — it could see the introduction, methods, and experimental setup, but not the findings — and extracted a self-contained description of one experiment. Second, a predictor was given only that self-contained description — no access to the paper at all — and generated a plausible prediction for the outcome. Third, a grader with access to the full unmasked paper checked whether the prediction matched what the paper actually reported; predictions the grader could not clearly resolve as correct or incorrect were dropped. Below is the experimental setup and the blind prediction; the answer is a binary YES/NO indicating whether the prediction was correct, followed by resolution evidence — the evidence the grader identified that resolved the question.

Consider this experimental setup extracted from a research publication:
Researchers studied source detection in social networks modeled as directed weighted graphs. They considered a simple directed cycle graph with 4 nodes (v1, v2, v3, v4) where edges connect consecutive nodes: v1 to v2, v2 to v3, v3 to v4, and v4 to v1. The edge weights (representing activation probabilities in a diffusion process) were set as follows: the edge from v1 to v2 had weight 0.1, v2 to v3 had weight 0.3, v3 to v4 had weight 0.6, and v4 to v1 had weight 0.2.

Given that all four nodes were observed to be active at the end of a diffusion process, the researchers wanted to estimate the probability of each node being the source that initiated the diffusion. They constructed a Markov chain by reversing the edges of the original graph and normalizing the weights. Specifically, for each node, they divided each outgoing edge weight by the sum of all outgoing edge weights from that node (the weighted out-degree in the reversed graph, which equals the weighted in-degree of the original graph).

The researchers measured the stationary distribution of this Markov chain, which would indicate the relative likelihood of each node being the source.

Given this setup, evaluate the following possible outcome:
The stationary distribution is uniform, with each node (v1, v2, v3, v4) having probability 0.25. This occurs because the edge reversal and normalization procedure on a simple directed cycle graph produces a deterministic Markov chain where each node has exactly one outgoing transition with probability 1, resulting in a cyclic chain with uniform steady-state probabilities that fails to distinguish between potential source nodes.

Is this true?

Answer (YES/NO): YES